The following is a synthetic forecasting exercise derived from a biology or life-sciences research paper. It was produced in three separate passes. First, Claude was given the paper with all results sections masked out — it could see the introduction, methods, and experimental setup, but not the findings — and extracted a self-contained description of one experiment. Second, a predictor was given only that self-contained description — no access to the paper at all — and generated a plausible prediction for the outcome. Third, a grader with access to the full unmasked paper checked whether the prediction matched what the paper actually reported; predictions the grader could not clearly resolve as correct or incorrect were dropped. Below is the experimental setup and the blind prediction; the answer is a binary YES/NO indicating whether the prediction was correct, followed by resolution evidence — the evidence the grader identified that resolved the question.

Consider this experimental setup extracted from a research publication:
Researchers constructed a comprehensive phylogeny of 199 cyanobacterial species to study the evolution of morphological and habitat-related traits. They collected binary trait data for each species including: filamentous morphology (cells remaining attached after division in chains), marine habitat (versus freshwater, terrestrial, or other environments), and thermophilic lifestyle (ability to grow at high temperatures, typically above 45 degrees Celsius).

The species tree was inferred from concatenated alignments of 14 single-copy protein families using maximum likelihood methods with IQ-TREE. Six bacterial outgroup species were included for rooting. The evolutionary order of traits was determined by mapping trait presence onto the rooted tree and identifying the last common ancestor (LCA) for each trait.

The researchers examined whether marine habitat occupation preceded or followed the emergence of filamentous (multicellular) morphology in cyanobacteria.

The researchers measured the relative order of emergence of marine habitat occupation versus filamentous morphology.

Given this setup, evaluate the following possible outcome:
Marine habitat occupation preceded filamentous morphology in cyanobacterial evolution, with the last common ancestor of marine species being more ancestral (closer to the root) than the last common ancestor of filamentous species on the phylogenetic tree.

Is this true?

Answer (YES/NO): YES